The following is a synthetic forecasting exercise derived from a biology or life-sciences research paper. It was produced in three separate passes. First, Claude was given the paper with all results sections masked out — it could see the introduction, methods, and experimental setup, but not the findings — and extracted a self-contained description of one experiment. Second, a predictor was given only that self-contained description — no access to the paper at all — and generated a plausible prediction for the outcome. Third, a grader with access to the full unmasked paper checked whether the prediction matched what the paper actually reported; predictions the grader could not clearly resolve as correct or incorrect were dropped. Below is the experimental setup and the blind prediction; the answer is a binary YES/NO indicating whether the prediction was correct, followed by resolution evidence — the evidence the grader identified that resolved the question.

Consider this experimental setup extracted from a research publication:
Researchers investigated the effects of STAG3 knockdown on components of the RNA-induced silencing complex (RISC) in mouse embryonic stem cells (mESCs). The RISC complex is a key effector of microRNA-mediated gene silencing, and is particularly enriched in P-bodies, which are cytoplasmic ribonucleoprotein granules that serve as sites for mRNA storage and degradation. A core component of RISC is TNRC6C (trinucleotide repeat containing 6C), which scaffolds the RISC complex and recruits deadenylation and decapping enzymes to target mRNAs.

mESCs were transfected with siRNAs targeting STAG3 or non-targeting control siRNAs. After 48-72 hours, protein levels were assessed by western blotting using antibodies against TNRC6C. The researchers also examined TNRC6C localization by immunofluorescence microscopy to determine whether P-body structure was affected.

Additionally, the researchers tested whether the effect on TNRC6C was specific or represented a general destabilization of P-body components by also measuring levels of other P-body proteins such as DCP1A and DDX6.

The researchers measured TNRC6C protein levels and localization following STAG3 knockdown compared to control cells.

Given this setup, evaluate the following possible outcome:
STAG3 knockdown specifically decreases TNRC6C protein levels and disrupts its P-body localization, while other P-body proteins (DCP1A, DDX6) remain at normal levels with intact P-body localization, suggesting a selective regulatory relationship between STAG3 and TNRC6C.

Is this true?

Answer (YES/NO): NO